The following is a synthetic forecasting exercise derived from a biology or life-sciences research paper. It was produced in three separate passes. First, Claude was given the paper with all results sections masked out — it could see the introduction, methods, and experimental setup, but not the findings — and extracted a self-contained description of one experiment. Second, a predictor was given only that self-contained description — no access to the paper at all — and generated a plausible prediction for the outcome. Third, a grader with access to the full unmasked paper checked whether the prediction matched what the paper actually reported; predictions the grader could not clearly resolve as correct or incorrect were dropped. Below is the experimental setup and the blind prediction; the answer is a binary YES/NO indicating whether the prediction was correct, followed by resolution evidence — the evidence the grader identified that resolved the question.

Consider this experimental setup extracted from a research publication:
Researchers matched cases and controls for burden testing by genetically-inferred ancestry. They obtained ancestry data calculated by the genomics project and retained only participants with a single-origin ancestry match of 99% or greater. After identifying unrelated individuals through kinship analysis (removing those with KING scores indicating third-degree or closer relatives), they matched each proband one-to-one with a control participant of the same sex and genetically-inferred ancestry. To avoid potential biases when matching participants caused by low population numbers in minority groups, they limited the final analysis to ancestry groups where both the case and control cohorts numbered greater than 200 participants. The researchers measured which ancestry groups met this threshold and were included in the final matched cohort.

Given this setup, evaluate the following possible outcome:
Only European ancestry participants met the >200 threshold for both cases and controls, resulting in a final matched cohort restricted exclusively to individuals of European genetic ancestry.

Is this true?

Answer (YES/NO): NO